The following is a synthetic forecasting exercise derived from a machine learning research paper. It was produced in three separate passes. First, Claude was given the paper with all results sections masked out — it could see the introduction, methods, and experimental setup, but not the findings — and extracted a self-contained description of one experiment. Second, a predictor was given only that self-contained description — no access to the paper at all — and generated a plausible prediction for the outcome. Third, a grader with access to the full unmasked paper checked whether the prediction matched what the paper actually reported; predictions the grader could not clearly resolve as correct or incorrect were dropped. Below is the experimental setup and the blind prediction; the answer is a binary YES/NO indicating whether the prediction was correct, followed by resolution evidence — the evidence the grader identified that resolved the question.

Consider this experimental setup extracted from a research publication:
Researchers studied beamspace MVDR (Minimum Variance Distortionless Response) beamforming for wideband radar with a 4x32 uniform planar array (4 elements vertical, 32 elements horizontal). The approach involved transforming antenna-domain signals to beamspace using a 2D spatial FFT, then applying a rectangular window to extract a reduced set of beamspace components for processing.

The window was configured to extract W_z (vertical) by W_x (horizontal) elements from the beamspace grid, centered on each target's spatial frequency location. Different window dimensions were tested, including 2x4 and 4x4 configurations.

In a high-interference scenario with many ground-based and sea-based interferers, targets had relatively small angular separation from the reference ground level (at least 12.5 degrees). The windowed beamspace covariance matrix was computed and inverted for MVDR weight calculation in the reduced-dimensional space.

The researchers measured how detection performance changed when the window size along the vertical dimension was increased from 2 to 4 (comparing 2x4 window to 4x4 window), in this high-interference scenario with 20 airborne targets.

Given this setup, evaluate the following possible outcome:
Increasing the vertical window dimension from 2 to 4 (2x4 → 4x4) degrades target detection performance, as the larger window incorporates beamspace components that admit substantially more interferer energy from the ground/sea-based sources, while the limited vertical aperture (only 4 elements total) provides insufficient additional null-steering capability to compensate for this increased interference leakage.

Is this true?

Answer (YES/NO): NO